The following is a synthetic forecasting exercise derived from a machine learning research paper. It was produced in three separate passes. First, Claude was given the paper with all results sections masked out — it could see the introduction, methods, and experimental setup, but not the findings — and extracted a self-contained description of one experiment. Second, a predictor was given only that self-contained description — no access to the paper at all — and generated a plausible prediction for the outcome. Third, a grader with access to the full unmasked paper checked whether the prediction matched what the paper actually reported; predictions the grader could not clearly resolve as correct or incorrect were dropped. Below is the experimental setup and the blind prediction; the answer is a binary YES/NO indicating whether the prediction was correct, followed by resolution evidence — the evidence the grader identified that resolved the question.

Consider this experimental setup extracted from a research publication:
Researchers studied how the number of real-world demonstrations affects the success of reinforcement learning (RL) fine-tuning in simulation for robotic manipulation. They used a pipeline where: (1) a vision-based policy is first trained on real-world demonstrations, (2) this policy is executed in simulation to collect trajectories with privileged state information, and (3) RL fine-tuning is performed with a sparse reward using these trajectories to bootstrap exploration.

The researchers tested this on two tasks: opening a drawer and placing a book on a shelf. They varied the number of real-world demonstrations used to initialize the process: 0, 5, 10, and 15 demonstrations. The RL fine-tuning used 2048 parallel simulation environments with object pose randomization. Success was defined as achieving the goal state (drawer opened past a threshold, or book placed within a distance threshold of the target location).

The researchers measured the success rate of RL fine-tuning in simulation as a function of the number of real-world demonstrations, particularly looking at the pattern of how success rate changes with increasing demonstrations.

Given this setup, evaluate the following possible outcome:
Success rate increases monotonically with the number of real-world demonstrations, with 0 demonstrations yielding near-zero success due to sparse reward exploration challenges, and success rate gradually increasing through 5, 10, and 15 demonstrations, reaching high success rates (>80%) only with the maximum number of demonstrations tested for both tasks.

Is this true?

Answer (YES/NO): NO